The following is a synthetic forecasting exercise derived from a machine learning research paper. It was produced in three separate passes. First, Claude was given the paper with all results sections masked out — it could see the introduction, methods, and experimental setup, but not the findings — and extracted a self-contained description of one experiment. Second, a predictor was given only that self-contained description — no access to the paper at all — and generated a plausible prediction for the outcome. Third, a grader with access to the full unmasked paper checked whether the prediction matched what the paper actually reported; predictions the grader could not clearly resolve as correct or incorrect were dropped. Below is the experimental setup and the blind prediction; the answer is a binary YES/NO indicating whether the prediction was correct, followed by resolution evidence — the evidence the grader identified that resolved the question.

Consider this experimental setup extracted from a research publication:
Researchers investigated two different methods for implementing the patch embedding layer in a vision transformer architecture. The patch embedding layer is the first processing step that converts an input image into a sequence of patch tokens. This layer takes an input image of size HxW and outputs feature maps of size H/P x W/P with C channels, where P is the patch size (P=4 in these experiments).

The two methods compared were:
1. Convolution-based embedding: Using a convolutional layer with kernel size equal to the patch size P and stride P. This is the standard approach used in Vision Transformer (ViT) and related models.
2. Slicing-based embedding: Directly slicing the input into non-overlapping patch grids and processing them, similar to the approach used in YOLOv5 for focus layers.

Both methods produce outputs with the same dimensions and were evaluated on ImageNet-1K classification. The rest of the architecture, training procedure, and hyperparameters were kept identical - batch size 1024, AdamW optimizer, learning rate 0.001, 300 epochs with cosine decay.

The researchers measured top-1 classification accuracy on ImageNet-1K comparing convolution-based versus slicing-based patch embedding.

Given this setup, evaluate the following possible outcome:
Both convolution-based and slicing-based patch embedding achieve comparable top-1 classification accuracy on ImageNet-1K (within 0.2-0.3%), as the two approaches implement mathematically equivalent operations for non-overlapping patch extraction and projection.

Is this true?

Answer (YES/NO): YES